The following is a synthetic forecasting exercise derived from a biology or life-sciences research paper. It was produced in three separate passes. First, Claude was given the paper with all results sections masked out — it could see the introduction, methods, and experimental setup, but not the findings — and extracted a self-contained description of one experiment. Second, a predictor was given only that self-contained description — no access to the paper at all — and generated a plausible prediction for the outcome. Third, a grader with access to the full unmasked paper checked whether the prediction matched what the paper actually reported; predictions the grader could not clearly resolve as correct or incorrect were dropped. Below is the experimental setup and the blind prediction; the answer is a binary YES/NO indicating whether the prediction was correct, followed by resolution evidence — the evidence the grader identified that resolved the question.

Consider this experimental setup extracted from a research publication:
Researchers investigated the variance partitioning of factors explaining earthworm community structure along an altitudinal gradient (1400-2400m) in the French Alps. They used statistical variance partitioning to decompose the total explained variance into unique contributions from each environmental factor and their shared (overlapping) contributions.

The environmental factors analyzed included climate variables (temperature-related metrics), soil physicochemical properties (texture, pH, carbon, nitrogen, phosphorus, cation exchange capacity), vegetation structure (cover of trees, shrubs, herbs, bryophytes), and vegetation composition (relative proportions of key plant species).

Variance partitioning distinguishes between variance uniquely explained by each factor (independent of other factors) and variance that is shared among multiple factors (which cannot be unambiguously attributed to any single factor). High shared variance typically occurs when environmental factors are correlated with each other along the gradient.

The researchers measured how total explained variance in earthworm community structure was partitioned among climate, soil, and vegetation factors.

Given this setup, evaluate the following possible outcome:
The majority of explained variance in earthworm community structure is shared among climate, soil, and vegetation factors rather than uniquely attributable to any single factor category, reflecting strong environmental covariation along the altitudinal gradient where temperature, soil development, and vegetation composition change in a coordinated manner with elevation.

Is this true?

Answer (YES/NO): NO